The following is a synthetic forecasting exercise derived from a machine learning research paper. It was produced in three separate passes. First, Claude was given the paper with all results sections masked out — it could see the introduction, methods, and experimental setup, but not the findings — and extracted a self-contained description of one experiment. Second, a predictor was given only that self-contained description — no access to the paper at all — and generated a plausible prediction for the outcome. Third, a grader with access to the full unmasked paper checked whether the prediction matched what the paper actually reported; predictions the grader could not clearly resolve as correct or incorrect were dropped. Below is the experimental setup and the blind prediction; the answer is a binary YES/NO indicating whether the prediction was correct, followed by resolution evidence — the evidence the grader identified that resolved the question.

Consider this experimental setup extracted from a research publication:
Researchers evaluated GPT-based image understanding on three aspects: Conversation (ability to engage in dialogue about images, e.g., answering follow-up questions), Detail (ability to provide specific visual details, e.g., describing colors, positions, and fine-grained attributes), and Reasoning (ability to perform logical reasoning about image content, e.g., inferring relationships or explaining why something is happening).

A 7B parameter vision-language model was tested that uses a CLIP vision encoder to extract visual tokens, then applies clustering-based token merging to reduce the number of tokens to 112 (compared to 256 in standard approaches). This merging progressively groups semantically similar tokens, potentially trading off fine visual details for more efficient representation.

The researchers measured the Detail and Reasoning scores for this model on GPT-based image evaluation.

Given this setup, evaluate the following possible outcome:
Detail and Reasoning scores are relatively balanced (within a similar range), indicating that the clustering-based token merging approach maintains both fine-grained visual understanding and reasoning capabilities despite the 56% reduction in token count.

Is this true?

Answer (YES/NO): NO